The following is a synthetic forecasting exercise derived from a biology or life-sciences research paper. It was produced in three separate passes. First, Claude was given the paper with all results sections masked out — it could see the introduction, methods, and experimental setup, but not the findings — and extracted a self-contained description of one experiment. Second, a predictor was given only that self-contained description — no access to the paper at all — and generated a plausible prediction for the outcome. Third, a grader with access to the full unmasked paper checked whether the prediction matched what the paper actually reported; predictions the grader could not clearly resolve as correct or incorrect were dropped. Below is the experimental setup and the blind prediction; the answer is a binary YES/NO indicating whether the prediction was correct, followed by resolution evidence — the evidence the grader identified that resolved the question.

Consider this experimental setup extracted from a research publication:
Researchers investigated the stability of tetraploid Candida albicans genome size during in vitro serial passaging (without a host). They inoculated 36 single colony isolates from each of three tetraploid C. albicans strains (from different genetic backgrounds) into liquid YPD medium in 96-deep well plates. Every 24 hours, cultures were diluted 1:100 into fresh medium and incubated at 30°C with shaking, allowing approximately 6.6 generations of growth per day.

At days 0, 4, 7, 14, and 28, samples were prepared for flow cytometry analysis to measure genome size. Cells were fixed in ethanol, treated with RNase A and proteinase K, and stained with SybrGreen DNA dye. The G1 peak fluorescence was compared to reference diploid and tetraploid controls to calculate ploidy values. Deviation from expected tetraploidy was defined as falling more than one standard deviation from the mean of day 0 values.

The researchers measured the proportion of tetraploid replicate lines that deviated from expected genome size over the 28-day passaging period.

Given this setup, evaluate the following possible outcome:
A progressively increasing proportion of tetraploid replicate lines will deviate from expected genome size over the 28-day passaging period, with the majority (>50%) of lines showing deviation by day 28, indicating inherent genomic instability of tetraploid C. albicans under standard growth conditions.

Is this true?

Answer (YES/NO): YES